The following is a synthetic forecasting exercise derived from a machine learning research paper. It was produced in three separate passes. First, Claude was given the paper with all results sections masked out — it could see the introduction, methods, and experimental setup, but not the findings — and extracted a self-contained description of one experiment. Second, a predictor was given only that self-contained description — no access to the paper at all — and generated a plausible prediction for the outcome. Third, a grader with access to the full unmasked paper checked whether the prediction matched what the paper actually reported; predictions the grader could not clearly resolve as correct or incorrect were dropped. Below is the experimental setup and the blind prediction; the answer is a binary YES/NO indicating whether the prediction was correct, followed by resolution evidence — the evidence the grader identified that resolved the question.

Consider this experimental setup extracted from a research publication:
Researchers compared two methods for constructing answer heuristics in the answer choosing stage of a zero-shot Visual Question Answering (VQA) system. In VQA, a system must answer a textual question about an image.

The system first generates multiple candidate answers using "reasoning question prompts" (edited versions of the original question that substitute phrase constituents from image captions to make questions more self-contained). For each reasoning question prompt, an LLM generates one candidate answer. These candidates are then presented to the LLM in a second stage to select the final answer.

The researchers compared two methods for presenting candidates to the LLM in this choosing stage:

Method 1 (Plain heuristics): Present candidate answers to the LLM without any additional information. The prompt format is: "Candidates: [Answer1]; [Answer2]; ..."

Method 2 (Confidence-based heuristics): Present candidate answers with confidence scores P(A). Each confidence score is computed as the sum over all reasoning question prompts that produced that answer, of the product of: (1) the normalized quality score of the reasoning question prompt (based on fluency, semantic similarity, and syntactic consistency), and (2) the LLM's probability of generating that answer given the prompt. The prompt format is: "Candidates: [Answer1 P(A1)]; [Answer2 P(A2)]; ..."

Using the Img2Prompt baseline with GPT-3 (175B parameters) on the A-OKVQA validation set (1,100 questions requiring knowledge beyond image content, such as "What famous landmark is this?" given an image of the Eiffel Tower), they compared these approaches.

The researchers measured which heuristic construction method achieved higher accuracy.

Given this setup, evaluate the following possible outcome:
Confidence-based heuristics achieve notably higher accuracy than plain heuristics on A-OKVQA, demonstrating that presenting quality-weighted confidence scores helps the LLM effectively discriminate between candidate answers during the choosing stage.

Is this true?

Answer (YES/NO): NO